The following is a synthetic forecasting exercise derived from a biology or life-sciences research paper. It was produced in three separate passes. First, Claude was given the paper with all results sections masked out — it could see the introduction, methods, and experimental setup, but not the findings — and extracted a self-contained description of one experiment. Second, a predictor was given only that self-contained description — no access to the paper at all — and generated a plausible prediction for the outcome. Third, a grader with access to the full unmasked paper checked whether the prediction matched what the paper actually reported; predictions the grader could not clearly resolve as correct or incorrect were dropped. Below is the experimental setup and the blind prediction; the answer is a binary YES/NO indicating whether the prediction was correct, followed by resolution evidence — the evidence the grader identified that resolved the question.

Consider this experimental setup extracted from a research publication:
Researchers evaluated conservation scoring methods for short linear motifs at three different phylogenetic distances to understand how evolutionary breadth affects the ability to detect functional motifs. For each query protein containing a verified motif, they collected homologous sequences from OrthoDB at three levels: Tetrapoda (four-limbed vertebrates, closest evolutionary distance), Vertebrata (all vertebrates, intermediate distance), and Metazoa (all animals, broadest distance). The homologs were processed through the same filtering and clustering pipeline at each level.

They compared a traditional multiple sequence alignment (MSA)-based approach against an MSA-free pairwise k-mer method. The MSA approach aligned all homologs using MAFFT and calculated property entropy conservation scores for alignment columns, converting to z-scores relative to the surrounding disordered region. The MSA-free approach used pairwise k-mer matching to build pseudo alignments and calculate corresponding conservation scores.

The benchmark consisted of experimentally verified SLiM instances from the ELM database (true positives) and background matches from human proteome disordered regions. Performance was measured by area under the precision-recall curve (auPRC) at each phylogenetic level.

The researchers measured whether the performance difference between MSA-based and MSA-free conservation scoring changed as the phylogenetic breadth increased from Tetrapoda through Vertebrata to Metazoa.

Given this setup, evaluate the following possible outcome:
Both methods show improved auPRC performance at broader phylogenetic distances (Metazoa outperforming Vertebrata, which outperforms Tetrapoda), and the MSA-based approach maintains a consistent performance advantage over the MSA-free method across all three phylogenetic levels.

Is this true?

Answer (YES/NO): NO